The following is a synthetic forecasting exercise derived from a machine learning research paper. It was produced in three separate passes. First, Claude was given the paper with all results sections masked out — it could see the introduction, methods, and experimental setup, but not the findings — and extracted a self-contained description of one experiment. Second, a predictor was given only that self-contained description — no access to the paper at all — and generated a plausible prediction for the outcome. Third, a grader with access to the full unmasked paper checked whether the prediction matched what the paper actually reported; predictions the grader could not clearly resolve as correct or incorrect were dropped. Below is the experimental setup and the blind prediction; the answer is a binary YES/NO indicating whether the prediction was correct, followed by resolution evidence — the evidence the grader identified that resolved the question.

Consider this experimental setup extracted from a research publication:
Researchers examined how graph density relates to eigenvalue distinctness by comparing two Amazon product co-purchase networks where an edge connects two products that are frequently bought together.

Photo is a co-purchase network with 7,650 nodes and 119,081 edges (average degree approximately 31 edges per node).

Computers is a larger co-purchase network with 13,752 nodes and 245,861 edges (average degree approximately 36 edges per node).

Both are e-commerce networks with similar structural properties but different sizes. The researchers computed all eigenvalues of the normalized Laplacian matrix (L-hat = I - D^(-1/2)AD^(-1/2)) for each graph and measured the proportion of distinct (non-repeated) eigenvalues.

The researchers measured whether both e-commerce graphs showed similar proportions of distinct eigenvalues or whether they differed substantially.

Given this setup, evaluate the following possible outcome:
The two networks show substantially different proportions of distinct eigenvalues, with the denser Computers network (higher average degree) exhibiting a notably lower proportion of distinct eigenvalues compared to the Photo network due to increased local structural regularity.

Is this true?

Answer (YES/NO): NO